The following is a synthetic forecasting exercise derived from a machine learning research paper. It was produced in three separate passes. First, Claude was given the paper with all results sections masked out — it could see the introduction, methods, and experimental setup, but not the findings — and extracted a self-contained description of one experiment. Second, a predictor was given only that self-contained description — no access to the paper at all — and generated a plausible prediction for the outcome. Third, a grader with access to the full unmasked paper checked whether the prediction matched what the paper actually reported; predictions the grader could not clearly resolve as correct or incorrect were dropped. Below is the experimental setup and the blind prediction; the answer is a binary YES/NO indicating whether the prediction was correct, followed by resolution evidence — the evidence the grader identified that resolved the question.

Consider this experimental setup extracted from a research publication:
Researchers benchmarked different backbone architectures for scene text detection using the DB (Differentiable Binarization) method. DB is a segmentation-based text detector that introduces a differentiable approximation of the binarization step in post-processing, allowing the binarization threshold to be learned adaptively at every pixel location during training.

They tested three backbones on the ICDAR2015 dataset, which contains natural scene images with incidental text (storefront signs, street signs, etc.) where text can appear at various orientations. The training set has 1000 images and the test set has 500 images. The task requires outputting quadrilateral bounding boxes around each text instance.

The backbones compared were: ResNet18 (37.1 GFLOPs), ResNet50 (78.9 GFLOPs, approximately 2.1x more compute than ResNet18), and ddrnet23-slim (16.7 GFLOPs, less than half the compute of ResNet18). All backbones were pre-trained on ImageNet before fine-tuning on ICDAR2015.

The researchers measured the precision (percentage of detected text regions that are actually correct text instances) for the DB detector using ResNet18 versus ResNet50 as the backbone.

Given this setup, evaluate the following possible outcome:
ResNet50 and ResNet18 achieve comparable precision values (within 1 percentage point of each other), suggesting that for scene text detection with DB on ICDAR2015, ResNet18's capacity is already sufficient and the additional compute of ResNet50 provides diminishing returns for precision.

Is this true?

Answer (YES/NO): NO